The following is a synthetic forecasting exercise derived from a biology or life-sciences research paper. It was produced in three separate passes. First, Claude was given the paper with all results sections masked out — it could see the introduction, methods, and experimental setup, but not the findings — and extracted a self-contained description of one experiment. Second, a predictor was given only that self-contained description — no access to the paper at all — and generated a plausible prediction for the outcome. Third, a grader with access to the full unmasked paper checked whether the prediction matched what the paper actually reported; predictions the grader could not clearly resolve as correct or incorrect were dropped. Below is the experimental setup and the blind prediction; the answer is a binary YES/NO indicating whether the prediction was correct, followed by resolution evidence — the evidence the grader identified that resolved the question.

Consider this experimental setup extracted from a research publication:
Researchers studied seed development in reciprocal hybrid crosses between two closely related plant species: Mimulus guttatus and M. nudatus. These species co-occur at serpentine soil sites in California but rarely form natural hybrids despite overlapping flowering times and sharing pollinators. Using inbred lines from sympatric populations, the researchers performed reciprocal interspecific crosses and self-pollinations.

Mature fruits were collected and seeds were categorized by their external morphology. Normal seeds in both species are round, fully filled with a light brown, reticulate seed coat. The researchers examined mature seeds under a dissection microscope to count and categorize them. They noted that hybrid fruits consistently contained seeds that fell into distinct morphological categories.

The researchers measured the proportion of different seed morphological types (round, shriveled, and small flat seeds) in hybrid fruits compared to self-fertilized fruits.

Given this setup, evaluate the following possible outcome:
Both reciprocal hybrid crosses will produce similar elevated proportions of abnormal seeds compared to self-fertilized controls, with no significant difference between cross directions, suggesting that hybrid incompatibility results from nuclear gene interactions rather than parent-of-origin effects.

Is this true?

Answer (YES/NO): NO